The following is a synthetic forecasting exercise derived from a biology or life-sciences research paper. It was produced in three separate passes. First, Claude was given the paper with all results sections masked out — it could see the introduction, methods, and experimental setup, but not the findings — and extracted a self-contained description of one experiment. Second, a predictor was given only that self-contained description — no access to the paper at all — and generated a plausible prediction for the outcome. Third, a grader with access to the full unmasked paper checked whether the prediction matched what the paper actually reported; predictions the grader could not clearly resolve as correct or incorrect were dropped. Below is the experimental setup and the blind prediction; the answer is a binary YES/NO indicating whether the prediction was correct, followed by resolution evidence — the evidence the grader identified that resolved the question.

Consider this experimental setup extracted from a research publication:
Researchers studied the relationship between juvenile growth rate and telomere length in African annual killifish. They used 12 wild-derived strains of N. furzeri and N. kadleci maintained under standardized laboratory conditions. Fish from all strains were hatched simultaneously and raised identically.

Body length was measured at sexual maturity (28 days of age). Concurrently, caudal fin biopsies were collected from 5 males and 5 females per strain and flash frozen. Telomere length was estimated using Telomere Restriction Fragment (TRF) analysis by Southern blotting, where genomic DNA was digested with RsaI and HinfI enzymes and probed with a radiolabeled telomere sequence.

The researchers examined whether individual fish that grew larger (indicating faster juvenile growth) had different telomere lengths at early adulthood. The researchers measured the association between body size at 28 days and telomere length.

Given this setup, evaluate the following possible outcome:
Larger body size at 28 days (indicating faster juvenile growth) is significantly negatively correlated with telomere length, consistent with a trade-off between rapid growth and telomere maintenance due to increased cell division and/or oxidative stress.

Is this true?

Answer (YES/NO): NO